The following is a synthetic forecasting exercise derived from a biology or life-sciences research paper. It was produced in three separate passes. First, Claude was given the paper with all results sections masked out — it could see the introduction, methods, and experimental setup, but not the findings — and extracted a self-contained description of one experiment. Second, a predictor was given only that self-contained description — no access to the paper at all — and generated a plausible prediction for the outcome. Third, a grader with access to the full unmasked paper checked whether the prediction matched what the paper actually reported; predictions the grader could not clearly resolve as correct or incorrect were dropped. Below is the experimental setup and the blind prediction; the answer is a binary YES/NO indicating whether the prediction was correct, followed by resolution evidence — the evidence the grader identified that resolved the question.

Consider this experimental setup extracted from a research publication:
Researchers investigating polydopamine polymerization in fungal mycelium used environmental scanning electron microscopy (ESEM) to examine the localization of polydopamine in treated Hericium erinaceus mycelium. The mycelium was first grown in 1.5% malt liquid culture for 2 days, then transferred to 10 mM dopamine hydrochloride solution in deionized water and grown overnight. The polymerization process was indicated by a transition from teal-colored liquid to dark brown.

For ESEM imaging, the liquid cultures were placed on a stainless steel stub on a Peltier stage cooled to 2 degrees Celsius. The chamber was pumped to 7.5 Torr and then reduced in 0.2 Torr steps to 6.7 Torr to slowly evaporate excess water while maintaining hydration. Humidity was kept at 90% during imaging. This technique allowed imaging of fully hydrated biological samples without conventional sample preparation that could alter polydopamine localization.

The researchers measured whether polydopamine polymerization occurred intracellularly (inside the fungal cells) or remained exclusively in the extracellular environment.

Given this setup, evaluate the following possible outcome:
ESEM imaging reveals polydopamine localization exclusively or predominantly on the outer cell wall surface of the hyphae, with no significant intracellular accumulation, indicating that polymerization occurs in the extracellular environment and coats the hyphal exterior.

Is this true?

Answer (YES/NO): NO